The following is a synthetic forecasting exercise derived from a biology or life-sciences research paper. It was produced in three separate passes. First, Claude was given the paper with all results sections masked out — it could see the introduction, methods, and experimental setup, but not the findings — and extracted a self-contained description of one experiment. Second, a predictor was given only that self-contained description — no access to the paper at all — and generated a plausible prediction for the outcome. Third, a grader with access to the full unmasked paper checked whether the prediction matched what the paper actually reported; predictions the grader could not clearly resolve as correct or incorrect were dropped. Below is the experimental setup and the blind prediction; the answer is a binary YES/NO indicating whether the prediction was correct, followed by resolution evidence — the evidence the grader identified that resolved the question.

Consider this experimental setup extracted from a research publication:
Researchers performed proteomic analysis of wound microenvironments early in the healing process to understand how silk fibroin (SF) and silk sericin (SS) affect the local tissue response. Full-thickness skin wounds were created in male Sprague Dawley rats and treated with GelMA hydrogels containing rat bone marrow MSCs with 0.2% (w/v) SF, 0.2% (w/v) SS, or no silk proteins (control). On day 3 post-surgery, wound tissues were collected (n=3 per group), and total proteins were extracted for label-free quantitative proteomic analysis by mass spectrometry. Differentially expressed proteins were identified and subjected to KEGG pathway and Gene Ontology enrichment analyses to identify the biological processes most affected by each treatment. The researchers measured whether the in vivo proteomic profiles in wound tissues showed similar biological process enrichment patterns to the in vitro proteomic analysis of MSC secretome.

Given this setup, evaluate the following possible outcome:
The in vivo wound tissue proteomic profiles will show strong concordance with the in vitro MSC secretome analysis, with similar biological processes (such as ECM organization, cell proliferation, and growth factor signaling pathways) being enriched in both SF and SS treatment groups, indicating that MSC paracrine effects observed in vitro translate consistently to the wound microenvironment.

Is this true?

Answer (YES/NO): YES